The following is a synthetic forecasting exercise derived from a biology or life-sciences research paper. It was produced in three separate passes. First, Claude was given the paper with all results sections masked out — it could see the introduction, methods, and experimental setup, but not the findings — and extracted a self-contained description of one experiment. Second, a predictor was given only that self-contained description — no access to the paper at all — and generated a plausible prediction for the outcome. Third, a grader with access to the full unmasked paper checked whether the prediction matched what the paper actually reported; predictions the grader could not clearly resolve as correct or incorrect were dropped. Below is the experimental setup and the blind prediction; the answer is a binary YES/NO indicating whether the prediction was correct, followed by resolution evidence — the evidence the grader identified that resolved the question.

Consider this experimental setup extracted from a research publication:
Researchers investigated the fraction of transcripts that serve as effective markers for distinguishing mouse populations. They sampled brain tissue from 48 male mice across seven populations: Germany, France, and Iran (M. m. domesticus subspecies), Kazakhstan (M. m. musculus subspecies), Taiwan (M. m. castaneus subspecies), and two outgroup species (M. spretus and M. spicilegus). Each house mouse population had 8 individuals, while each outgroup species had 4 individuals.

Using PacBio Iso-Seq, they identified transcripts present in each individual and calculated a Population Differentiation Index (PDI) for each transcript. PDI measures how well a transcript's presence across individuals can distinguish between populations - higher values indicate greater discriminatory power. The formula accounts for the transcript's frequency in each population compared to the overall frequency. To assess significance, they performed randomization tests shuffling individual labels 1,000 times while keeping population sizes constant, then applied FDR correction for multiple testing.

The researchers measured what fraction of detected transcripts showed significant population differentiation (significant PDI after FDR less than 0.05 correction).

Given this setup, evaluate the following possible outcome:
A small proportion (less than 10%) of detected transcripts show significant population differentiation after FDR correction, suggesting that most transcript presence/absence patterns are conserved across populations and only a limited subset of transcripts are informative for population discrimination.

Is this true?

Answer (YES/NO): NO